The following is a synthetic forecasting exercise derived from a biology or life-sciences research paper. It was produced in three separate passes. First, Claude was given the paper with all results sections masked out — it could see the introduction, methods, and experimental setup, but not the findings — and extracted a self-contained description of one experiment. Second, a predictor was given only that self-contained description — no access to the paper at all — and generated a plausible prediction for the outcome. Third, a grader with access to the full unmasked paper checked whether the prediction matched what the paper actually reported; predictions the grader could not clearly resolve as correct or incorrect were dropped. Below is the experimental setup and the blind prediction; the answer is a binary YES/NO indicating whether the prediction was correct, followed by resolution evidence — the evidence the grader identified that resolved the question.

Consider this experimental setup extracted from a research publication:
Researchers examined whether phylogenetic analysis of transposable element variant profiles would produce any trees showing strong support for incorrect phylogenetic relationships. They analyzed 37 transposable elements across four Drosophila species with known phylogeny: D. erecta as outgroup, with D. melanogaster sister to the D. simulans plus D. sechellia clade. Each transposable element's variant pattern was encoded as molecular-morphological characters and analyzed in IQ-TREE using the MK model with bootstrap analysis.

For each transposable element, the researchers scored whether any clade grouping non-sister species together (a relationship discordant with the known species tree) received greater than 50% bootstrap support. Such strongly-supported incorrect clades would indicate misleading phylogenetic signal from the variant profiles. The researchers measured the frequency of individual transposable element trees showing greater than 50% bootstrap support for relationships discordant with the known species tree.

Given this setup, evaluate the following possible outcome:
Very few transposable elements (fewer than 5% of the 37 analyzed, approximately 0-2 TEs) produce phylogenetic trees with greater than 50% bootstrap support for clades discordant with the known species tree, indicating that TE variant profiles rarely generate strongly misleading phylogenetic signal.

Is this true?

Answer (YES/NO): YES